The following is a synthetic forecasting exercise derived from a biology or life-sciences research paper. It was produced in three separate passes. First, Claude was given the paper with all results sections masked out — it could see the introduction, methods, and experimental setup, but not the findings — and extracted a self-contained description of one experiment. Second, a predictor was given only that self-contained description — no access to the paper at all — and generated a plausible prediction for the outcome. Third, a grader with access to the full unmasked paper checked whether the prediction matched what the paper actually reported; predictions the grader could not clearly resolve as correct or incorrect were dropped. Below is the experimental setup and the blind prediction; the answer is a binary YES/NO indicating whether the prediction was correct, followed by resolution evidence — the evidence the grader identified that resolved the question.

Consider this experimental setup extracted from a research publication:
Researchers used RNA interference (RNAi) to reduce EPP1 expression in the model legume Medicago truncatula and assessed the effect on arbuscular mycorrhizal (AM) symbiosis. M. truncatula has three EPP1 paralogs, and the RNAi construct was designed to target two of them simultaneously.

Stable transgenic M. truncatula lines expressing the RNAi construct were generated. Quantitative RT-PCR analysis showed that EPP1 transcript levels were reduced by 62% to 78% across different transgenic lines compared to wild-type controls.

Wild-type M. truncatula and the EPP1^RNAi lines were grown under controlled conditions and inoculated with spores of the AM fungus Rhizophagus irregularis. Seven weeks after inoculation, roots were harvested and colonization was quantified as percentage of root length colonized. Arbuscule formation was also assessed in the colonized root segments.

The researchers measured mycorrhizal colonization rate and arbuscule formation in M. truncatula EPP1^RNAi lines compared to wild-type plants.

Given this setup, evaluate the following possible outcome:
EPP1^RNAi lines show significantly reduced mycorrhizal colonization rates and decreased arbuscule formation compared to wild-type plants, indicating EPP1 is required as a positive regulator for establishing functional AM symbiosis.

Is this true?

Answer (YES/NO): YES